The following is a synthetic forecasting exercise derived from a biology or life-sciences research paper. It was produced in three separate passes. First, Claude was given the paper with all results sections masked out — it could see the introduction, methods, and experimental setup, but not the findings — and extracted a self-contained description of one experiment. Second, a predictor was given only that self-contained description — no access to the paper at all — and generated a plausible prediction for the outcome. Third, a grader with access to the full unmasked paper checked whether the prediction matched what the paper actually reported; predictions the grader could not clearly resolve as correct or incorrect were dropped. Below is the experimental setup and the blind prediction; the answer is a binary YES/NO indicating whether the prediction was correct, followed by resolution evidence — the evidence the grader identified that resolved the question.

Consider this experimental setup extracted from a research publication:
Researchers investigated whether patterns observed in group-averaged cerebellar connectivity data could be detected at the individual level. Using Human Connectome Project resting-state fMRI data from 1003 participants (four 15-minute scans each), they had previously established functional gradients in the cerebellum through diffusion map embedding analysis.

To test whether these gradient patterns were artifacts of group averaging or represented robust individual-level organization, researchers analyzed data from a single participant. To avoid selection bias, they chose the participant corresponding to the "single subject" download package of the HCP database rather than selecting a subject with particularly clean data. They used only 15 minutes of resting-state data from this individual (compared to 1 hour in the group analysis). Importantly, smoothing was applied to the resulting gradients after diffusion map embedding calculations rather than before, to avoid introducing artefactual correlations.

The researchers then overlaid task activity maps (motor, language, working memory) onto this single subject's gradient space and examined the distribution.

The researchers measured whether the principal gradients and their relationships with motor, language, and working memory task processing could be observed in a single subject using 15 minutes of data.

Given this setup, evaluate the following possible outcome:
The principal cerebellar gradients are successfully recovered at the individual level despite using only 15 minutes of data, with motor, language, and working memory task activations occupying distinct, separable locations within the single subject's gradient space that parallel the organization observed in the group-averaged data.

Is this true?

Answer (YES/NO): YES